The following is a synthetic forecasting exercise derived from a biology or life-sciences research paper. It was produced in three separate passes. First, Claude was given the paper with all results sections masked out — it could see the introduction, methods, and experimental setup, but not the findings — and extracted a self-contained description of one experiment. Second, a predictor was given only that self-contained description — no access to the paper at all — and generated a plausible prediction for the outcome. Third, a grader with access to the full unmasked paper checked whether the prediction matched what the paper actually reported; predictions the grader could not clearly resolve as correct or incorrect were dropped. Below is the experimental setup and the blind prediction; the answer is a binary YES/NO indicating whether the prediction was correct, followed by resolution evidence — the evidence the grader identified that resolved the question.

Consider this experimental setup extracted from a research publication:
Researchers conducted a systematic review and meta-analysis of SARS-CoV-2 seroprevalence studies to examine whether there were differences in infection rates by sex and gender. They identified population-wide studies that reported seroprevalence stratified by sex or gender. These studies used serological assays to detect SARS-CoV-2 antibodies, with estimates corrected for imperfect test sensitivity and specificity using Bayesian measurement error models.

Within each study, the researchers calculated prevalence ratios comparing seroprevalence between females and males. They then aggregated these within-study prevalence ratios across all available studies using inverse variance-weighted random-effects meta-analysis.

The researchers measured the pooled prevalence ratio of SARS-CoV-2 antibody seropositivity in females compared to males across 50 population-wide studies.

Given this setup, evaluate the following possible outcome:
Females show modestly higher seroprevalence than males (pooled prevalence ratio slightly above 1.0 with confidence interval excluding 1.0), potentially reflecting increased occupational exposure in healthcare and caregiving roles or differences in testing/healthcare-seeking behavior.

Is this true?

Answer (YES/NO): NO